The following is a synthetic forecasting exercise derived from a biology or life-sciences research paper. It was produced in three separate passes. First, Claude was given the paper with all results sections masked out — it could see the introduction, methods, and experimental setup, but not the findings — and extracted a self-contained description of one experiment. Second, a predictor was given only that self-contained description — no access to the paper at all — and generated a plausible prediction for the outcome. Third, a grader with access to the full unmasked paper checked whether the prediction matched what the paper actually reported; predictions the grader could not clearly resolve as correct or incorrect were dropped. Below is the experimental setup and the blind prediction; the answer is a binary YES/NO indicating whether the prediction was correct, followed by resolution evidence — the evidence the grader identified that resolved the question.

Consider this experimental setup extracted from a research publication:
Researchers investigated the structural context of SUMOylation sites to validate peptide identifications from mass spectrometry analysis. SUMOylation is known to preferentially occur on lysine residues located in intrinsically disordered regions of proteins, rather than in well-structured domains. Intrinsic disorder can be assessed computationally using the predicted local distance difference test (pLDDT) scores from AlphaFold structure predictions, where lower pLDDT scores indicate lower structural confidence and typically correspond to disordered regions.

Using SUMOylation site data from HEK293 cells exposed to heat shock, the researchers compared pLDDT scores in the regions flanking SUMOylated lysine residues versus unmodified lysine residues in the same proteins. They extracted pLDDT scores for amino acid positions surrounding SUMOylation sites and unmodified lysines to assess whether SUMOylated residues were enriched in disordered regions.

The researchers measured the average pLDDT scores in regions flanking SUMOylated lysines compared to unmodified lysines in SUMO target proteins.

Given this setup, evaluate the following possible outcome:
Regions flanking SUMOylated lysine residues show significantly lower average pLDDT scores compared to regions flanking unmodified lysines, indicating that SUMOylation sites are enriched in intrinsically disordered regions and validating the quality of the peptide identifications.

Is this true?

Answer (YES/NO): YES